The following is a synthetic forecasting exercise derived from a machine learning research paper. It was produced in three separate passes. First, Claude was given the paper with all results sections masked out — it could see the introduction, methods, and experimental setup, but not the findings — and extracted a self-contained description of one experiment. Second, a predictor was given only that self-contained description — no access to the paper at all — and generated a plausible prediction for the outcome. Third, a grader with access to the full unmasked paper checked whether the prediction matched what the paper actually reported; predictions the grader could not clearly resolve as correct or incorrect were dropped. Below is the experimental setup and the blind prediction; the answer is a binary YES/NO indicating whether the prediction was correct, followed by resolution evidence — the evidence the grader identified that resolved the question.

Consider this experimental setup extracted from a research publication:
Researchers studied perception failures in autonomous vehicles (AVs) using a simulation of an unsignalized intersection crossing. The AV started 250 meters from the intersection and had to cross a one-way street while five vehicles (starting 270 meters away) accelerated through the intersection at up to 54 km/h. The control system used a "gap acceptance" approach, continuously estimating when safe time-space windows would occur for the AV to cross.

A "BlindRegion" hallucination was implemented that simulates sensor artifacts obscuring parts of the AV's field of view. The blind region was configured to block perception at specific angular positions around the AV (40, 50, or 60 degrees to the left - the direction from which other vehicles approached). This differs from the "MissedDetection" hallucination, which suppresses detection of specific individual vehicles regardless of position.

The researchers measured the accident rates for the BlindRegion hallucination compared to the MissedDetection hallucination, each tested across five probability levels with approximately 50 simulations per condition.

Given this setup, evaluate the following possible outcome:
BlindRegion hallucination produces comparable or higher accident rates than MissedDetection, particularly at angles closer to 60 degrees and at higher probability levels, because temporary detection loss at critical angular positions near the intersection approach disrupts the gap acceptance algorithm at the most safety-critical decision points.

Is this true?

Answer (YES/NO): NO